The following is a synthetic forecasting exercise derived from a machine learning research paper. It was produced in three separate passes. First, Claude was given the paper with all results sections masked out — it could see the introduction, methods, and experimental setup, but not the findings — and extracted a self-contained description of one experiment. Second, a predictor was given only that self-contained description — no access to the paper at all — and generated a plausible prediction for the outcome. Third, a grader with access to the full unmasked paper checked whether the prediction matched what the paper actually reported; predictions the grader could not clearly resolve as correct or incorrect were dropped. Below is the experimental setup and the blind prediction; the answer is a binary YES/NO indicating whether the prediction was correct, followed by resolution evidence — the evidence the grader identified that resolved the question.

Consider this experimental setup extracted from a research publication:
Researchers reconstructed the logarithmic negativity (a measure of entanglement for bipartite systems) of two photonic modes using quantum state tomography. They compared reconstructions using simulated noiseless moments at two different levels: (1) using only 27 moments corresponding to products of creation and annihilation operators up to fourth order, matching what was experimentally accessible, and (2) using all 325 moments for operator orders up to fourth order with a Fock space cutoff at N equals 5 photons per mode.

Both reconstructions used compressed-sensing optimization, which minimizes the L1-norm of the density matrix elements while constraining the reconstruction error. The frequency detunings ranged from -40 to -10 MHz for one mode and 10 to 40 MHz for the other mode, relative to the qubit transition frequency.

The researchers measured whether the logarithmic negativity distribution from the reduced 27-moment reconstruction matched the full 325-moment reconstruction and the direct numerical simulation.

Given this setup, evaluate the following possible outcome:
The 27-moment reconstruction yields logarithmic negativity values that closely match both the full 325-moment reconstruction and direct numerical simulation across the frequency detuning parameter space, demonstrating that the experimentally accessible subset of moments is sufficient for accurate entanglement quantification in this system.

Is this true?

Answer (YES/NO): NO